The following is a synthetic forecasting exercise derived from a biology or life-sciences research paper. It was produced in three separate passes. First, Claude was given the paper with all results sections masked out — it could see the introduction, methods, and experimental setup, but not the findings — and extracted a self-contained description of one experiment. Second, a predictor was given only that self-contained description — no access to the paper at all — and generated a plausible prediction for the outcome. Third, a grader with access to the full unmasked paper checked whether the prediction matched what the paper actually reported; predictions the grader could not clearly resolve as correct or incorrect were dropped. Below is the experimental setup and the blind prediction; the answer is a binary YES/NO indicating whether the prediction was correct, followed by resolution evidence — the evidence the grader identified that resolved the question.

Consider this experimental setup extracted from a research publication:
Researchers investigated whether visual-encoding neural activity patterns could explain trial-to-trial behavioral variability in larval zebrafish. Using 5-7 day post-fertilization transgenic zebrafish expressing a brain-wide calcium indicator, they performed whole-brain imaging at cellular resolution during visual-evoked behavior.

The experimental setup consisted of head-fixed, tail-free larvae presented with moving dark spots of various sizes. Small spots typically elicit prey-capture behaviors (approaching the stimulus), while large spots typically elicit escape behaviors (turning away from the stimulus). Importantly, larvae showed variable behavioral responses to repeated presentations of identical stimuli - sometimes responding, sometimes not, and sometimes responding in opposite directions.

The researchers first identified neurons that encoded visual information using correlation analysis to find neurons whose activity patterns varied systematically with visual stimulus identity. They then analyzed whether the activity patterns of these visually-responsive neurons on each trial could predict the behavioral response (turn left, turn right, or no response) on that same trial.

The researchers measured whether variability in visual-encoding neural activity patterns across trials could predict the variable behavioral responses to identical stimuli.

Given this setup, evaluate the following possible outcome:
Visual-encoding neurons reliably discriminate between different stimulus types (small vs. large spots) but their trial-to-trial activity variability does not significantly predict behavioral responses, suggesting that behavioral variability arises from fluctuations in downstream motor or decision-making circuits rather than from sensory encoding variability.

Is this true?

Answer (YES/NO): YES